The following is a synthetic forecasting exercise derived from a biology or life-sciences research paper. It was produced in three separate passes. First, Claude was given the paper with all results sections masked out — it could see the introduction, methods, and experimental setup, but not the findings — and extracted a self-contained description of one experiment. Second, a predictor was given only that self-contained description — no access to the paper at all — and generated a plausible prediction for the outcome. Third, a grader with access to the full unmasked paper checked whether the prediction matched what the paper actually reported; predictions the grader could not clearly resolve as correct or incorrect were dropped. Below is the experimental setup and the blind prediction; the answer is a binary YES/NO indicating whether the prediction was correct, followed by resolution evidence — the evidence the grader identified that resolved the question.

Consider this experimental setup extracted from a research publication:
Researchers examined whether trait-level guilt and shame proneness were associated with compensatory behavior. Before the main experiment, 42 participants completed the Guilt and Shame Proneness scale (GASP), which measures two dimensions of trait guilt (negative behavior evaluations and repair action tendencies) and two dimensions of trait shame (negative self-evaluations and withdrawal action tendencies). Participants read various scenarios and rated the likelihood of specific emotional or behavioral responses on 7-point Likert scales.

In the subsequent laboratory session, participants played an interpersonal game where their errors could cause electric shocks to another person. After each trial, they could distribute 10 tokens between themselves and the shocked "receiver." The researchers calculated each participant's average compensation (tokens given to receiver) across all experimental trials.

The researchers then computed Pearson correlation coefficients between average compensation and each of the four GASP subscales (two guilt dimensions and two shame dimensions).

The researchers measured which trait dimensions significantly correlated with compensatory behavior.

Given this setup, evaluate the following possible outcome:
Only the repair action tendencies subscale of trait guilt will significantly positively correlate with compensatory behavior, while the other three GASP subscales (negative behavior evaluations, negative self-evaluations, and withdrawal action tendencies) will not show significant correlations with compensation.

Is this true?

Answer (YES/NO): NO